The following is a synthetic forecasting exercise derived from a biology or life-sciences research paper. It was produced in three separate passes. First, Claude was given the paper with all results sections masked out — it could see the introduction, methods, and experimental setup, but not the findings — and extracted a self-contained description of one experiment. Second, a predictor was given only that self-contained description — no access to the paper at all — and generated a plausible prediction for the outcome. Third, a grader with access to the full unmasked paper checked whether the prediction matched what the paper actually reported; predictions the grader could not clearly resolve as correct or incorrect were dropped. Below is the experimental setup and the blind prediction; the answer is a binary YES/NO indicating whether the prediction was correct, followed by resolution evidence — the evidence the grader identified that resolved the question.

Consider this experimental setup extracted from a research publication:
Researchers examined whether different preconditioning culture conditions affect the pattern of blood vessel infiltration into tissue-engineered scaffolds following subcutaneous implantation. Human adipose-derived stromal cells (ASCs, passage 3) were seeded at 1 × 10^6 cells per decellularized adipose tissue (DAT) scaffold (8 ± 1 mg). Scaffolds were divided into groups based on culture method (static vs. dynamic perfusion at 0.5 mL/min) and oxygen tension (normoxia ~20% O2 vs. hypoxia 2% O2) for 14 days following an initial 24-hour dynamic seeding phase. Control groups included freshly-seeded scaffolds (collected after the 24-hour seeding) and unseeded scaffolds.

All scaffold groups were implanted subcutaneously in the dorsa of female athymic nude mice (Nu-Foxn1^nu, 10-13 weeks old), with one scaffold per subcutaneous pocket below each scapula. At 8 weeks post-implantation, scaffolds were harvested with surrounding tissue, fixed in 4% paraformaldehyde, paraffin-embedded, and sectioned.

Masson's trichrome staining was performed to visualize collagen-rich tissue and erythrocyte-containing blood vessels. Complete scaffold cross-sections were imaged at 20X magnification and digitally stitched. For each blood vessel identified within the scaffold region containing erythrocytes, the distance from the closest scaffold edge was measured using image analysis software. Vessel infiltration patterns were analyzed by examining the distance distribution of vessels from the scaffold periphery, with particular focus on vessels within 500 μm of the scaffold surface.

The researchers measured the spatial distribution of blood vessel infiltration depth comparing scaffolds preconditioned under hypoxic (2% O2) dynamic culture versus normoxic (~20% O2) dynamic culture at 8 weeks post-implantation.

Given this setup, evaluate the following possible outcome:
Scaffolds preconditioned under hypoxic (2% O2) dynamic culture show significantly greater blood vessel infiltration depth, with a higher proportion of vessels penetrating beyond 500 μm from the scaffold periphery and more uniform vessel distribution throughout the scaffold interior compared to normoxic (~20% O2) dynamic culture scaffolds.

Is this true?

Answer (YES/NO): NO